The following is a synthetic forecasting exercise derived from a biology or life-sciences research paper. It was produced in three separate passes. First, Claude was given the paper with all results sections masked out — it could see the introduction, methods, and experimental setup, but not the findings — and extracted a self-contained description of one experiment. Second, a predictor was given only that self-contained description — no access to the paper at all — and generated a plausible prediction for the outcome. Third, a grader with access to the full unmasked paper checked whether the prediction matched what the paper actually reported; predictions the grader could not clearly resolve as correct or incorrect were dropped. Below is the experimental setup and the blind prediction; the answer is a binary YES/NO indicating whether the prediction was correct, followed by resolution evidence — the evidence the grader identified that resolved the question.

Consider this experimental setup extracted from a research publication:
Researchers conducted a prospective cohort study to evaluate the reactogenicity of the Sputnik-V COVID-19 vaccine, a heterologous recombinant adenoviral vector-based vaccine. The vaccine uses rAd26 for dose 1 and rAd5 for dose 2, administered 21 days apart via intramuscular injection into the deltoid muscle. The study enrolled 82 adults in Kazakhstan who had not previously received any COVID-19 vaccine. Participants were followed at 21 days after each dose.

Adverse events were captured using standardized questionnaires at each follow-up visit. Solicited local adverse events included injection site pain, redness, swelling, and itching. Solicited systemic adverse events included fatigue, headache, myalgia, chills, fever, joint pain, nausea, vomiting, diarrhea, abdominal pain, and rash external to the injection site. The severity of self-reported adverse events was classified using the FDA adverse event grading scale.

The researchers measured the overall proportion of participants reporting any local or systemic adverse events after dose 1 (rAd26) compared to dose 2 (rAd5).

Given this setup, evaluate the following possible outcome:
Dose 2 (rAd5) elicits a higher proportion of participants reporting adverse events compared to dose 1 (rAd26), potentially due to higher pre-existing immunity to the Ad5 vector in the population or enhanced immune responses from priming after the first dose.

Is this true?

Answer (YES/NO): NO